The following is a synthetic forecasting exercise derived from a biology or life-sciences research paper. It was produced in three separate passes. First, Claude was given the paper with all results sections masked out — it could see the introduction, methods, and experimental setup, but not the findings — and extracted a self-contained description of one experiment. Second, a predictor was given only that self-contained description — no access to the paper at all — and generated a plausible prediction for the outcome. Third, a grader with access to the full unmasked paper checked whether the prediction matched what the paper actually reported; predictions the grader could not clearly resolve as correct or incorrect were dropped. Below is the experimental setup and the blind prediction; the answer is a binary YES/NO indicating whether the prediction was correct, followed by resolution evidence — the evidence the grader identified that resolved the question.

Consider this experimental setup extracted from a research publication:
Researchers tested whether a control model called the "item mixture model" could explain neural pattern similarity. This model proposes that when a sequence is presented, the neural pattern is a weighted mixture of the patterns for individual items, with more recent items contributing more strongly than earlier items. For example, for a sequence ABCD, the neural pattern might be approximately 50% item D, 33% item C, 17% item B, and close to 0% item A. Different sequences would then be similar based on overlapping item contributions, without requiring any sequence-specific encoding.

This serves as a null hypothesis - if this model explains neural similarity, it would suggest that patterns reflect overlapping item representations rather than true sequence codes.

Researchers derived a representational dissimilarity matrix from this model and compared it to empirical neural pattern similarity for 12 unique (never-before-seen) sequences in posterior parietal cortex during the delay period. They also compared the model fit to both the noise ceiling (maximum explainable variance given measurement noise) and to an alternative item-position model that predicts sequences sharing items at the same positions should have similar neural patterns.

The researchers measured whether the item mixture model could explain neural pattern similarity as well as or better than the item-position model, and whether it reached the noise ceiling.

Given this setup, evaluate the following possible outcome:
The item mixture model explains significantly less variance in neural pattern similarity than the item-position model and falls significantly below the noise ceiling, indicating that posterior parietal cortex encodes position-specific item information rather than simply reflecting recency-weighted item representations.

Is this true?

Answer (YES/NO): YES